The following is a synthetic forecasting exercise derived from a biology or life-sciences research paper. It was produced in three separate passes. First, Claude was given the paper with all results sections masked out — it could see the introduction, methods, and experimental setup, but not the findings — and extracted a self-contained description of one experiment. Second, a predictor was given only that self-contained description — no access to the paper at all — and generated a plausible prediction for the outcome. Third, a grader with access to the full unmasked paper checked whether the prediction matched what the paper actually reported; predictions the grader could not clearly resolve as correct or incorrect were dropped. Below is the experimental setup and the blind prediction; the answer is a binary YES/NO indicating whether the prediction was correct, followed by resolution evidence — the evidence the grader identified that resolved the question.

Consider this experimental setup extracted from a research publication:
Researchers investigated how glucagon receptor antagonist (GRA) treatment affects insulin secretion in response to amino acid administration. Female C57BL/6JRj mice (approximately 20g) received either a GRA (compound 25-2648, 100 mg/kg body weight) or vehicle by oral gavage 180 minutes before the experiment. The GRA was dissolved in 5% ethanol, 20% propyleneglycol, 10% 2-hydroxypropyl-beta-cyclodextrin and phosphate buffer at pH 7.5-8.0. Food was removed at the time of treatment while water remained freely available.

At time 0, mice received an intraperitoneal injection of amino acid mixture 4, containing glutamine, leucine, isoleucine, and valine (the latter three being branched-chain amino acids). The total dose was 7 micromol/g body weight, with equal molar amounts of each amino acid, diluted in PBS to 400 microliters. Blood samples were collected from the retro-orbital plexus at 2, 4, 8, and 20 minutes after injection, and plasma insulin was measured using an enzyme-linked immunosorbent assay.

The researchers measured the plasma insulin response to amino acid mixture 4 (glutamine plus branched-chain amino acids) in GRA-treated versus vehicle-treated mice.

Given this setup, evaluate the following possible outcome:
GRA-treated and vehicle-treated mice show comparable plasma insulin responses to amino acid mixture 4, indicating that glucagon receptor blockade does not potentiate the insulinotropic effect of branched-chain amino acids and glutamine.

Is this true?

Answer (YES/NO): NO